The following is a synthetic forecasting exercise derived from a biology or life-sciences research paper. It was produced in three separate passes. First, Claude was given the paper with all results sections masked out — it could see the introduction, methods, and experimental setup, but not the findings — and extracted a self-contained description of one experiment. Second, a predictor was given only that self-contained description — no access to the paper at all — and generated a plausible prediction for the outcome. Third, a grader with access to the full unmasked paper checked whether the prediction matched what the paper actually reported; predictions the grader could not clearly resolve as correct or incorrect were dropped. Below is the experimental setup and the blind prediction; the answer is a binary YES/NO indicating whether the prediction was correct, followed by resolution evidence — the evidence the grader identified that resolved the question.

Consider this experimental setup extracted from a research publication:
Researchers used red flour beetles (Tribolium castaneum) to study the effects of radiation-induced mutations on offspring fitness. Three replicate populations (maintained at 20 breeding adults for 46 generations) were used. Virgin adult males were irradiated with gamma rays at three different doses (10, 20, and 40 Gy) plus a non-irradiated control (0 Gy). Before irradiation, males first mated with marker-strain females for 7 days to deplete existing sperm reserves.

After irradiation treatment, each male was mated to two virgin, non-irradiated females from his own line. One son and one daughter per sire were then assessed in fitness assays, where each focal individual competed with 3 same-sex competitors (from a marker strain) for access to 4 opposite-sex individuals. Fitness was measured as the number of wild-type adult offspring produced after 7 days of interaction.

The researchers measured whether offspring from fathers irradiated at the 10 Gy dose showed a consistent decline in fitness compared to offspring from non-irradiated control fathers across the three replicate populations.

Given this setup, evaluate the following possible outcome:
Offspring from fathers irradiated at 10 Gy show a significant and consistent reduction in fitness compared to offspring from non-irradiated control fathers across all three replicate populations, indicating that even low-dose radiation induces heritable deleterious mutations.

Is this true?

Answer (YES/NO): NO